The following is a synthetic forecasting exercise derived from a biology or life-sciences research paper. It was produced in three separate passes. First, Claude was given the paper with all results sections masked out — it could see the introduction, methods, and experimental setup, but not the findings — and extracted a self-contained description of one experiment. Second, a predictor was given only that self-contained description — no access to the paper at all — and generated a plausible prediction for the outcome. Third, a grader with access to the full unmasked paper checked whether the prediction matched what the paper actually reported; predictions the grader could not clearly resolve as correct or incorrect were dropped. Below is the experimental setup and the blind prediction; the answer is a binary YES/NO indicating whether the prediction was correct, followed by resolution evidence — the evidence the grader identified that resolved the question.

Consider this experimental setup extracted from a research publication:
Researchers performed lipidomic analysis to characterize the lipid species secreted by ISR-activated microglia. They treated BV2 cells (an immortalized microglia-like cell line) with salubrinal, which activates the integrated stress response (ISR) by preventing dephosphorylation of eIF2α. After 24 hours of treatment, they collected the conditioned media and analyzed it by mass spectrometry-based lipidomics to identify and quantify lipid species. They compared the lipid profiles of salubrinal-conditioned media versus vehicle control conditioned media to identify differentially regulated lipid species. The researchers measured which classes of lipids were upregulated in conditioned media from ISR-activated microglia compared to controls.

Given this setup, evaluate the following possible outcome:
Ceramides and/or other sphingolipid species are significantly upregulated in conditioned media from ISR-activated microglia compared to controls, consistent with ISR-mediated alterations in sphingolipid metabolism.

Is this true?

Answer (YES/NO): YES